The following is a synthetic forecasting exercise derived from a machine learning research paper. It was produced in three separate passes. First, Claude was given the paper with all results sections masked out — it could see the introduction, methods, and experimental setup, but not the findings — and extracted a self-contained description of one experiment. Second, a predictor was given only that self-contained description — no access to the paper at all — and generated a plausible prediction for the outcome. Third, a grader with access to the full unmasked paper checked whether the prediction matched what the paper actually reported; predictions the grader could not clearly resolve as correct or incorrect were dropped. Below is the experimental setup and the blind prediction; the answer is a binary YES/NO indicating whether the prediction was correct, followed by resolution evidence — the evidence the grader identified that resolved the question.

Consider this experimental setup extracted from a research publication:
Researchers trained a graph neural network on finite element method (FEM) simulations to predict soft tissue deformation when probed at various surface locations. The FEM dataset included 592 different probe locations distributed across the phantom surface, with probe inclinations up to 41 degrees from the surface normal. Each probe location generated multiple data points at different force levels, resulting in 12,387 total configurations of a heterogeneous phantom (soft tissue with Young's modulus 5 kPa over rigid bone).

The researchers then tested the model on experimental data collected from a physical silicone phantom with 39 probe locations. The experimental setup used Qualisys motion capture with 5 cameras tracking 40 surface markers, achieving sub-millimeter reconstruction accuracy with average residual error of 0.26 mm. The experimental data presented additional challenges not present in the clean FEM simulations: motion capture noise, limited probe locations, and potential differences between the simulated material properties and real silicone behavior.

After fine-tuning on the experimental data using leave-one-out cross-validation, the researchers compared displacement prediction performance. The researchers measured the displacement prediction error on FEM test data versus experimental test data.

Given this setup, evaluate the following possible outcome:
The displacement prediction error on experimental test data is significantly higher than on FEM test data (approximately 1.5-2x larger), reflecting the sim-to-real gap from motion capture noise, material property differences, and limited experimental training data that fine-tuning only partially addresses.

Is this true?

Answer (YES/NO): NO